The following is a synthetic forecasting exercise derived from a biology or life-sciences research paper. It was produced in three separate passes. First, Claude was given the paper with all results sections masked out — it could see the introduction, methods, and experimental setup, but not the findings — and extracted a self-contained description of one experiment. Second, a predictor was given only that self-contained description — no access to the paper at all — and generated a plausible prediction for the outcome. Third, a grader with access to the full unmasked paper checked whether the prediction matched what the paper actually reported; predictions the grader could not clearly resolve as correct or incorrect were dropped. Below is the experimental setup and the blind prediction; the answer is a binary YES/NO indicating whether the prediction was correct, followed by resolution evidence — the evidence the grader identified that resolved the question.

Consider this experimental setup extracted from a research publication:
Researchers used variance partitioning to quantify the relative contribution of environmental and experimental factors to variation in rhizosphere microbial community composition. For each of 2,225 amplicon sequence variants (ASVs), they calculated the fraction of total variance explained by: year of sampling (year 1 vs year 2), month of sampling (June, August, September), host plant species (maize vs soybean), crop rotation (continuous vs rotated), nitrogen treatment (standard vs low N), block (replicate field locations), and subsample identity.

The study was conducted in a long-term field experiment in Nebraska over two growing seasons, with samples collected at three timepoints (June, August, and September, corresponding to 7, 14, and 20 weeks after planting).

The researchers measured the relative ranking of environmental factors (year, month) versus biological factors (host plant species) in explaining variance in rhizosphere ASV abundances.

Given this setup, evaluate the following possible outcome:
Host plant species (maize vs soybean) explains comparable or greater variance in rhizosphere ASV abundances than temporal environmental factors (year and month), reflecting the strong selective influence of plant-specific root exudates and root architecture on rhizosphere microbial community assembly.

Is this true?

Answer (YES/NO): NO